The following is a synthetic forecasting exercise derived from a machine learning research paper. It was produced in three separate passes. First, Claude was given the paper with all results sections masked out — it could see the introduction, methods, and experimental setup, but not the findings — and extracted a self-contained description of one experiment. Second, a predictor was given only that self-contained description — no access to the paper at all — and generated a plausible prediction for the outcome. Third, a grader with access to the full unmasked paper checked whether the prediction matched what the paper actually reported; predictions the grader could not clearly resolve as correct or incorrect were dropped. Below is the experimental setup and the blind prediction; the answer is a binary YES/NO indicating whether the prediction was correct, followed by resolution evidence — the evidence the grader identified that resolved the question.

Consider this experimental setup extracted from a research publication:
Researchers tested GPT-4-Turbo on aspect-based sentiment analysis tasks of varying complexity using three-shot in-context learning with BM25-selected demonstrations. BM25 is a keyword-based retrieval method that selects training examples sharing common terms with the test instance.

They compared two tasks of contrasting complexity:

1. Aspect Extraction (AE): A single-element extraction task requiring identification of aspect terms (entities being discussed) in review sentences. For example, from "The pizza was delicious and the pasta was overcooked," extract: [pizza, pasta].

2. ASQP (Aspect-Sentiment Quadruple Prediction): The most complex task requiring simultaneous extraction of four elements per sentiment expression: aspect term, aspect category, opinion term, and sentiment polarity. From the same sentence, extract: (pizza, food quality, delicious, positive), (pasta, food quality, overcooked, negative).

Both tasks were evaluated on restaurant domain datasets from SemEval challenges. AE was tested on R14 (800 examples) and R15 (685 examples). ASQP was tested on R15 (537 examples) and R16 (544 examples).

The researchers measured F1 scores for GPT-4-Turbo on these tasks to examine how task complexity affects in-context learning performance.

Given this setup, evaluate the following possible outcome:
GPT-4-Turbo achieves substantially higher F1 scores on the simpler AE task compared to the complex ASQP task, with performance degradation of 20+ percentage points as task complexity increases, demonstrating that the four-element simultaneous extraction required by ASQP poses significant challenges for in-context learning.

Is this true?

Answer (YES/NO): YES